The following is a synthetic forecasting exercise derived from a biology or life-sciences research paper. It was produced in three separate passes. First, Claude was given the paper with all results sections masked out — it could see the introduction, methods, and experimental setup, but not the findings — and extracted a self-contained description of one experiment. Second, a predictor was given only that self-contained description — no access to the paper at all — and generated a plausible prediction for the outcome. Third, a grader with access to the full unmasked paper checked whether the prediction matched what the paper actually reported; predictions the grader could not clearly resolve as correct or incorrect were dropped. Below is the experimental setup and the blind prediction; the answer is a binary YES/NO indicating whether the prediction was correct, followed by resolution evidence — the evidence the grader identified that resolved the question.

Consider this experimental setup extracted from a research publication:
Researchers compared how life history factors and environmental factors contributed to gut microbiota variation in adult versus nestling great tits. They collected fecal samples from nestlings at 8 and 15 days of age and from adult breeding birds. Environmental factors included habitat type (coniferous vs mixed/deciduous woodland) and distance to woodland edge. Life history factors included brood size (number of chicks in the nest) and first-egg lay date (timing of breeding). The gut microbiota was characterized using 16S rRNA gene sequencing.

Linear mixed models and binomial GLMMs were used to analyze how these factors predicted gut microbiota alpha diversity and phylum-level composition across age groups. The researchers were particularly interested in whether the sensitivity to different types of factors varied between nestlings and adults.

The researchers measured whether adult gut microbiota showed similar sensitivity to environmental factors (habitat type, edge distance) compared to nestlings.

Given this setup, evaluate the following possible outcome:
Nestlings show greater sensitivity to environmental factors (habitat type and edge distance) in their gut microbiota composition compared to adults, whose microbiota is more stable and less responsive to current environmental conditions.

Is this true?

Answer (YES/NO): YES